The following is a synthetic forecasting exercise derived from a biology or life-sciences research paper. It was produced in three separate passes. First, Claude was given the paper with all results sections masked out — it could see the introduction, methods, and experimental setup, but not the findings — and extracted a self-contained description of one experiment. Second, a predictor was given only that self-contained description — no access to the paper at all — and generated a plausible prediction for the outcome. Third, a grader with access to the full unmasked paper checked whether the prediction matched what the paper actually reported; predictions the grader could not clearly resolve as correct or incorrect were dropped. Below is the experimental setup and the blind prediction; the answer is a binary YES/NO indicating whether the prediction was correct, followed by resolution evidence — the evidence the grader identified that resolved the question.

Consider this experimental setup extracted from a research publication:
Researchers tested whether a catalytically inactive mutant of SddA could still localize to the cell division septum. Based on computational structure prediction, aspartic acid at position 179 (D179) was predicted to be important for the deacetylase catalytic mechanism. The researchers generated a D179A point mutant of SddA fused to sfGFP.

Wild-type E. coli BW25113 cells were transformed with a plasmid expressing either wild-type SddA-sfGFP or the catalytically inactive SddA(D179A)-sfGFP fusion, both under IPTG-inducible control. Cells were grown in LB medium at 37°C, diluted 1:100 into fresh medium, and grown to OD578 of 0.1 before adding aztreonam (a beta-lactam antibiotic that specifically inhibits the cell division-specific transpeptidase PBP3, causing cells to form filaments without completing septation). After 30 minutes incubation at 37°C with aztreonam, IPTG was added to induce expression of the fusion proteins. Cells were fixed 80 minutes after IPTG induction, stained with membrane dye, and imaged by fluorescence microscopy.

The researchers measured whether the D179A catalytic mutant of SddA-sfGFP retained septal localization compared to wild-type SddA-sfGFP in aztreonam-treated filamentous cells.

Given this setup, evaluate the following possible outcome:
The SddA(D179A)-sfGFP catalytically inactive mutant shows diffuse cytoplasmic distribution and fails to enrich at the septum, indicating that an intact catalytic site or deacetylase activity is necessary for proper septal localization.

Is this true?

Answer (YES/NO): NO